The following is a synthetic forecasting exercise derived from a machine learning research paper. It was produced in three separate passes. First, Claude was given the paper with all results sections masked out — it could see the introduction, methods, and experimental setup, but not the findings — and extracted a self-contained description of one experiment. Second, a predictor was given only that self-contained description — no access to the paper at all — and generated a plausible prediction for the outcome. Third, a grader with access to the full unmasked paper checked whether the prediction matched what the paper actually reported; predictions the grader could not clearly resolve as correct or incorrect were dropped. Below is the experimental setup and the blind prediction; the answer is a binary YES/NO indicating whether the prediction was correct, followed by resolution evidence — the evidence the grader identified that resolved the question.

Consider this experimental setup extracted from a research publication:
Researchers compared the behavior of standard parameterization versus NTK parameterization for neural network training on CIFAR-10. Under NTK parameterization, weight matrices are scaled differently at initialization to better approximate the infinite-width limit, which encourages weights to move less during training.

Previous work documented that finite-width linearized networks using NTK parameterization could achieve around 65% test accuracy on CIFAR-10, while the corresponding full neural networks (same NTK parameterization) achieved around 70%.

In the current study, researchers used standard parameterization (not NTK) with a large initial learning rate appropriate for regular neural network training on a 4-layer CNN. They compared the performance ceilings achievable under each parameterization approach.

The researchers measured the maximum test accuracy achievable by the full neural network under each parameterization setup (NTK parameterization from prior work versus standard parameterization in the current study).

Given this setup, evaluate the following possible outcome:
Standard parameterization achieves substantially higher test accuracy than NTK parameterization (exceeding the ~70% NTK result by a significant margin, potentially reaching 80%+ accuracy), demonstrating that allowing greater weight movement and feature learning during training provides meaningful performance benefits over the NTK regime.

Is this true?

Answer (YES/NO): YES